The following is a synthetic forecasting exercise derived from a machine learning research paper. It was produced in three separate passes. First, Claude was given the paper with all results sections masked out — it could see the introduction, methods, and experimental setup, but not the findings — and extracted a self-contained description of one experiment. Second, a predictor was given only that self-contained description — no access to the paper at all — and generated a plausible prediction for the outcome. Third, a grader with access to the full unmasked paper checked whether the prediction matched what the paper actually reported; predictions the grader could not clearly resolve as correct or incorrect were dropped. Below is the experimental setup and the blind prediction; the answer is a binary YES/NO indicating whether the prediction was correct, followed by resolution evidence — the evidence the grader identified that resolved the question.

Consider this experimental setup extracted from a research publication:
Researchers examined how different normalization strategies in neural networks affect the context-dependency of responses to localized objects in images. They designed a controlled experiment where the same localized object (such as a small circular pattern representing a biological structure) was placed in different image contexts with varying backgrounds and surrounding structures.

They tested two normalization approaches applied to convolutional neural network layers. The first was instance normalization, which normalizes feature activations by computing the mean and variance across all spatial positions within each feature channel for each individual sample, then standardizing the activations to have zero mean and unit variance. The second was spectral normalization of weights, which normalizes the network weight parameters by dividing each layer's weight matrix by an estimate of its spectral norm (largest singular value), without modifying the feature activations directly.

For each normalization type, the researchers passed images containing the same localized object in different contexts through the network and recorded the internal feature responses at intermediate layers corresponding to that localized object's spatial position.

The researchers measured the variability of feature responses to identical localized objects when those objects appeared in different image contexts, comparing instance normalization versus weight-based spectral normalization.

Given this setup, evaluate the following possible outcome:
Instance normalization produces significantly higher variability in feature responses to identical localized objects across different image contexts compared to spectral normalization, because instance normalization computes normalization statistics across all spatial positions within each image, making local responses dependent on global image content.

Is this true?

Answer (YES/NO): YES